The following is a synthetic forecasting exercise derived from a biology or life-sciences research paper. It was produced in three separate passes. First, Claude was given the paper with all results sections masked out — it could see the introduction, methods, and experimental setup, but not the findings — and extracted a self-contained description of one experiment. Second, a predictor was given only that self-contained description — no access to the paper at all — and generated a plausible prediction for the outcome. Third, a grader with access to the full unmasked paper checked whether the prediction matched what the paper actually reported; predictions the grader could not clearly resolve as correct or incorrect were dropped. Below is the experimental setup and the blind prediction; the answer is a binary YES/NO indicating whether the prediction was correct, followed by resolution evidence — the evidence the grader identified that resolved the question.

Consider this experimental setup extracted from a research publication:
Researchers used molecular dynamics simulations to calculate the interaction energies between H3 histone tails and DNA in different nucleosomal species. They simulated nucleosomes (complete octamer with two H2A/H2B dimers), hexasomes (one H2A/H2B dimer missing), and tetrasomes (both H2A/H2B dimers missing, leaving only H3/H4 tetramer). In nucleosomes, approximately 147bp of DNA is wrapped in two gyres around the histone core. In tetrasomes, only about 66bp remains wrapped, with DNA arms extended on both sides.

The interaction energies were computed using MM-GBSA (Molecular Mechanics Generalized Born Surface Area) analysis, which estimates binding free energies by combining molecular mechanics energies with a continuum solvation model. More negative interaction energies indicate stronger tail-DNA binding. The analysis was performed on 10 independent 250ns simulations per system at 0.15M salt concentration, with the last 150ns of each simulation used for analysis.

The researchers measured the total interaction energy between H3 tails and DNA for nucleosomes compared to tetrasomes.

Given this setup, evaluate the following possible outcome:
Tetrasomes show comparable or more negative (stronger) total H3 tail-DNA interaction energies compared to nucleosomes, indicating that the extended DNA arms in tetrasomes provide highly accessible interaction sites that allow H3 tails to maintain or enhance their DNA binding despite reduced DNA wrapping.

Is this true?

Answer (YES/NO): NO